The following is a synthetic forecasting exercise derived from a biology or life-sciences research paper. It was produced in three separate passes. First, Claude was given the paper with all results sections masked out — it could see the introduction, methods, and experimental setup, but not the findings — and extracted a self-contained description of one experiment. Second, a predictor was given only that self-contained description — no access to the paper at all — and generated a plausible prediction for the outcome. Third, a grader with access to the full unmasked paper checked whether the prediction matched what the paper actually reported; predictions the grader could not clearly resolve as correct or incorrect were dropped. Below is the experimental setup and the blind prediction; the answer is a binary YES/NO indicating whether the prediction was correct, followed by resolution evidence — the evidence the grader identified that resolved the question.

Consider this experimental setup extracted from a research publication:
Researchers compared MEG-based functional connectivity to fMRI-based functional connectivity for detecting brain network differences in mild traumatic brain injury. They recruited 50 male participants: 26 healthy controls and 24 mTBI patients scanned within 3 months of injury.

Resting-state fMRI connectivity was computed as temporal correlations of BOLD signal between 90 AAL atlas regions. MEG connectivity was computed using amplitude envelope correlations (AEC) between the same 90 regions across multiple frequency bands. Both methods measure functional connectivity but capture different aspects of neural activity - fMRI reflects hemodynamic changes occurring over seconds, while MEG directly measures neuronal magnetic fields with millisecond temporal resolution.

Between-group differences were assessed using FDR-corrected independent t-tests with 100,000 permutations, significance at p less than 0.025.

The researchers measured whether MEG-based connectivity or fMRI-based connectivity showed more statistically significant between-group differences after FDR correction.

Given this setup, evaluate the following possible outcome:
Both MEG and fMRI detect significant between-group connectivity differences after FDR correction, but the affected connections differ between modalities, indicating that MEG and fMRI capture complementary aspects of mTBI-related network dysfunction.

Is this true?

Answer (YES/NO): NO